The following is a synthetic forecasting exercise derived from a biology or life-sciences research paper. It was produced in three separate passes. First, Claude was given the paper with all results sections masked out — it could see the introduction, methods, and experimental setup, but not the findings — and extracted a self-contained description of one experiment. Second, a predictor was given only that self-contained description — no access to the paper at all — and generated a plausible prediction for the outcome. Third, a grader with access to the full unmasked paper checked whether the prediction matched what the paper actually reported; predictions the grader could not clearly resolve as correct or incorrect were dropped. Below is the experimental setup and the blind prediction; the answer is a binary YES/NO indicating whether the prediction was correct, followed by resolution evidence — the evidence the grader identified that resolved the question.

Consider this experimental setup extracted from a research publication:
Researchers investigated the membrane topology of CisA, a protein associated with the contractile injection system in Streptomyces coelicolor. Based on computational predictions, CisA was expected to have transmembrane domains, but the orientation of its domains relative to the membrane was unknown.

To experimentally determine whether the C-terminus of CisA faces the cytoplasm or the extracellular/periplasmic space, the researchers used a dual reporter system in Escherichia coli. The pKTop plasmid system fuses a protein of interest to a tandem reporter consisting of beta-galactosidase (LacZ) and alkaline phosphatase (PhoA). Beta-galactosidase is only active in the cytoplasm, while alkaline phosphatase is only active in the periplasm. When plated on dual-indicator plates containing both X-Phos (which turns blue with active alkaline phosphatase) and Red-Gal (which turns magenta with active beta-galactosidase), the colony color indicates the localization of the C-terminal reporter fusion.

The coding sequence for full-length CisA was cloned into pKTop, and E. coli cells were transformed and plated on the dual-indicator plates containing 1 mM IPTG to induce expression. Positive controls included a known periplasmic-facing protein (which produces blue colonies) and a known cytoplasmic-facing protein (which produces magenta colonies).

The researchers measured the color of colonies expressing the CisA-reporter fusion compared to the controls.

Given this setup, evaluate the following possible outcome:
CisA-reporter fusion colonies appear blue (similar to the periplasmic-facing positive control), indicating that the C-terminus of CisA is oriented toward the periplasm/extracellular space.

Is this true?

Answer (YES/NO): YES